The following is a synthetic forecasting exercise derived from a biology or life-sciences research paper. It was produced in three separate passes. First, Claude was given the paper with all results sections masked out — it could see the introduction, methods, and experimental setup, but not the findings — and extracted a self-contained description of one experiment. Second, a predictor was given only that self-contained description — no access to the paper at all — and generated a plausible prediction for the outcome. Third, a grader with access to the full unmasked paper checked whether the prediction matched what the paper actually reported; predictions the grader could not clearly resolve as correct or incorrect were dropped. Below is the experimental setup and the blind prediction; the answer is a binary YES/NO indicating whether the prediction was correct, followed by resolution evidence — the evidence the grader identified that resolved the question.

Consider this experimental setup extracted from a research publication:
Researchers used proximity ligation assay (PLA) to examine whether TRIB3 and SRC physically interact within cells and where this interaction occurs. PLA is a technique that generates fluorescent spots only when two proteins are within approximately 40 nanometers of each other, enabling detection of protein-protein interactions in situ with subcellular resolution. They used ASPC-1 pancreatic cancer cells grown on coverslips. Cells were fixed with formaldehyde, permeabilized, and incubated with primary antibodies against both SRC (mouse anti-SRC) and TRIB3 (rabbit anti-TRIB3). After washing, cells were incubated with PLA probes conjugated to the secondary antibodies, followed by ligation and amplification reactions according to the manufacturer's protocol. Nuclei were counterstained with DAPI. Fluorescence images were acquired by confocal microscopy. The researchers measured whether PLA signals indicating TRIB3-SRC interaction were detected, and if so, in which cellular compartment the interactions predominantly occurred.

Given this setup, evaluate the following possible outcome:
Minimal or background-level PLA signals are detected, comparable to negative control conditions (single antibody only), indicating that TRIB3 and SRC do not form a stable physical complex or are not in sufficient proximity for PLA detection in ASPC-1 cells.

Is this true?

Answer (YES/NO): NO